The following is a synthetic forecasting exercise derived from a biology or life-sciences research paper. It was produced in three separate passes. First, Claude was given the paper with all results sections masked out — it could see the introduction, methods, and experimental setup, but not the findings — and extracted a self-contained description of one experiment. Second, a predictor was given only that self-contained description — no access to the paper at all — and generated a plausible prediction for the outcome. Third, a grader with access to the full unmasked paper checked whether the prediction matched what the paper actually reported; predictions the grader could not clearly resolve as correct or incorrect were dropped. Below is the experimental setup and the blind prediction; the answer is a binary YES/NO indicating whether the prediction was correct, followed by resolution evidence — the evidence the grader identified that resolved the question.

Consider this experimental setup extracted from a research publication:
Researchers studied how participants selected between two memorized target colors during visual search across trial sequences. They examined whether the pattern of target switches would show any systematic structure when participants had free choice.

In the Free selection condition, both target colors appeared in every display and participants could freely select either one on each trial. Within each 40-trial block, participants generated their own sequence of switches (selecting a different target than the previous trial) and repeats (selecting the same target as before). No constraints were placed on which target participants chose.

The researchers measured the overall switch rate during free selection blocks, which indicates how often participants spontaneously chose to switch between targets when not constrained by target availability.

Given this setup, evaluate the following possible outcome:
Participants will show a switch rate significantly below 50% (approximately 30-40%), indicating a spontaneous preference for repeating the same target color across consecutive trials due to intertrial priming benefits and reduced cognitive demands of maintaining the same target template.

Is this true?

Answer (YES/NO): YES